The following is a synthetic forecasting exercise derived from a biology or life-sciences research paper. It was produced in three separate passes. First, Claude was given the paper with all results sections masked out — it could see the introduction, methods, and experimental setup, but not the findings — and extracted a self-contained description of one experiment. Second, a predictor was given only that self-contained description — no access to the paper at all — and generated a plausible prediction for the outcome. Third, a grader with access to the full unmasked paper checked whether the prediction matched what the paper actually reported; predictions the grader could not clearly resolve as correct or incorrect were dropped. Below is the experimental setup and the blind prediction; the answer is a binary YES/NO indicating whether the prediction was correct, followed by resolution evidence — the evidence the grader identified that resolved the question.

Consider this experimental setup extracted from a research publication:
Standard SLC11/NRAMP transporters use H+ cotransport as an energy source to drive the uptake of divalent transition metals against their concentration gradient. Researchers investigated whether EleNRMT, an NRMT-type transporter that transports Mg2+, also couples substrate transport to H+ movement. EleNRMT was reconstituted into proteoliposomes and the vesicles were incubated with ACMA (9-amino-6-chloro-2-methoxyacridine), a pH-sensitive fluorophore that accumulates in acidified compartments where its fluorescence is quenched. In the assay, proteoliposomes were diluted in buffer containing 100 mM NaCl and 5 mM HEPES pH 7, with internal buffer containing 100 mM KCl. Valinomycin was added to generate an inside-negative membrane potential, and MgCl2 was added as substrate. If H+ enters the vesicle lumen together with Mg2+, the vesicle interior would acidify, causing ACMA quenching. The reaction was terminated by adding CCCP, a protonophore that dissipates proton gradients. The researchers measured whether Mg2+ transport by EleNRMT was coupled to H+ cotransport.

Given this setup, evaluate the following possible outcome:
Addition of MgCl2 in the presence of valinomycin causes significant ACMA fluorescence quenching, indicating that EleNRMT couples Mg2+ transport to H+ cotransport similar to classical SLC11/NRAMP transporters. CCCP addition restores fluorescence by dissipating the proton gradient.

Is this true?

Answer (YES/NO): NO